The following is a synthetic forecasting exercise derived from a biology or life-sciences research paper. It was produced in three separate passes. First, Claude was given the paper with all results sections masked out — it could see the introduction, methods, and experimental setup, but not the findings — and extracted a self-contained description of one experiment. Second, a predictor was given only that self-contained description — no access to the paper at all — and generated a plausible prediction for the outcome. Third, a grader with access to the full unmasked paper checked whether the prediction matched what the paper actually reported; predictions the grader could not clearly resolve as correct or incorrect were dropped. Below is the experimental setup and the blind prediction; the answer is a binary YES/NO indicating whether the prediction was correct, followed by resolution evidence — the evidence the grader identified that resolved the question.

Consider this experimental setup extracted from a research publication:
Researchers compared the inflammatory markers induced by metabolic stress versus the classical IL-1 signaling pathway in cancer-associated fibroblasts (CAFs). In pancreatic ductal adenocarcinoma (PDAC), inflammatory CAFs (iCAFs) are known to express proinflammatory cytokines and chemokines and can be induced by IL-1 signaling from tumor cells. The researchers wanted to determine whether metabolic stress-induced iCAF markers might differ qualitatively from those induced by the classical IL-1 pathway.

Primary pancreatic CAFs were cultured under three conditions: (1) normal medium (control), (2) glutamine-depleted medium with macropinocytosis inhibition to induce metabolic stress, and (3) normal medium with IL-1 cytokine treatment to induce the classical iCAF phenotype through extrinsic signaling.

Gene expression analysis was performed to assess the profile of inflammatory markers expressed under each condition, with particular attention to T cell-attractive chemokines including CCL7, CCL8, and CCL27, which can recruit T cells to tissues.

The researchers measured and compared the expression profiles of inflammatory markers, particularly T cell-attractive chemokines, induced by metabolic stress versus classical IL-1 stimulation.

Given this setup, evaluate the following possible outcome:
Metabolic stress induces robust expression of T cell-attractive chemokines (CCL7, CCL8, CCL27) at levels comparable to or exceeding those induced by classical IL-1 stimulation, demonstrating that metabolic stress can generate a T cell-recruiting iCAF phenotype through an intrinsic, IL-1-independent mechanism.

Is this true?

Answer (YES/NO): YES